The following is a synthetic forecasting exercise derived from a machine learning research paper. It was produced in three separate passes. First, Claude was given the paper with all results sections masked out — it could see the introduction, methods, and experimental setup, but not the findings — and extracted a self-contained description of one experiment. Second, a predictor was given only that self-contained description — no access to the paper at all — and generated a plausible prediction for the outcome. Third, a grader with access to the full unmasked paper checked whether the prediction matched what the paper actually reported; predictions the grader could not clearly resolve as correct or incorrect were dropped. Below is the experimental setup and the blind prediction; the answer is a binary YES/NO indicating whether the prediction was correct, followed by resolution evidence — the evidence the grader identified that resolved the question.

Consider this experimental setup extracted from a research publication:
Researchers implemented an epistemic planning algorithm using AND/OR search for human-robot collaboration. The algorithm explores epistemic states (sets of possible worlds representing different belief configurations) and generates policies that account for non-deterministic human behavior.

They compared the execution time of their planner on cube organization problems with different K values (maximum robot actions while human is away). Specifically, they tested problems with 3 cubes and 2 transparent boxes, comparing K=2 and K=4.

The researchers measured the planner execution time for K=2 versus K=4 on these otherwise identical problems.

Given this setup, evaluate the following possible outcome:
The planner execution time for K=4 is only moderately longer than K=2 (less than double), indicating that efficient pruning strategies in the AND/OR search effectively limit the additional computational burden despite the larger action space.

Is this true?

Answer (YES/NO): NO